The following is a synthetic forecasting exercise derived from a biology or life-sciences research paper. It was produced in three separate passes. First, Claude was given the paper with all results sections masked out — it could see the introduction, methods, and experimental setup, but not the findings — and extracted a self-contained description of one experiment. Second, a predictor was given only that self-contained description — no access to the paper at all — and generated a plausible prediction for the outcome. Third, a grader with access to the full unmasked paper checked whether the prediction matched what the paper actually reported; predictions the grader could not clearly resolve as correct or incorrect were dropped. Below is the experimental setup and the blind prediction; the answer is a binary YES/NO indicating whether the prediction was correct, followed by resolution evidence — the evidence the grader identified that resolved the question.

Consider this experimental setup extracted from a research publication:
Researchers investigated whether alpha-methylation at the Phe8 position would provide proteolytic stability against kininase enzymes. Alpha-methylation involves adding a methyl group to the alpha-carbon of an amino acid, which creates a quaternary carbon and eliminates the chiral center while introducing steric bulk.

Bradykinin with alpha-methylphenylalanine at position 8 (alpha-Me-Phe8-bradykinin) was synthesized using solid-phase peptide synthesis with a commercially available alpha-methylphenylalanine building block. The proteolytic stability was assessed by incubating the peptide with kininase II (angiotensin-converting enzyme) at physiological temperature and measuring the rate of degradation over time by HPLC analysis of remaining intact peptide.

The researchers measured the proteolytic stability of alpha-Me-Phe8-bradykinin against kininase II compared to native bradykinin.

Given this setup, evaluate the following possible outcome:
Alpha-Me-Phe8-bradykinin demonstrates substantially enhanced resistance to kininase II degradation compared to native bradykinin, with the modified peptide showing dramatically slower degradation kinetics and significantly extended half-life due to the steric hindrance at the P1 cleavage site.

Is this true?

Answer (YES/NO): NO